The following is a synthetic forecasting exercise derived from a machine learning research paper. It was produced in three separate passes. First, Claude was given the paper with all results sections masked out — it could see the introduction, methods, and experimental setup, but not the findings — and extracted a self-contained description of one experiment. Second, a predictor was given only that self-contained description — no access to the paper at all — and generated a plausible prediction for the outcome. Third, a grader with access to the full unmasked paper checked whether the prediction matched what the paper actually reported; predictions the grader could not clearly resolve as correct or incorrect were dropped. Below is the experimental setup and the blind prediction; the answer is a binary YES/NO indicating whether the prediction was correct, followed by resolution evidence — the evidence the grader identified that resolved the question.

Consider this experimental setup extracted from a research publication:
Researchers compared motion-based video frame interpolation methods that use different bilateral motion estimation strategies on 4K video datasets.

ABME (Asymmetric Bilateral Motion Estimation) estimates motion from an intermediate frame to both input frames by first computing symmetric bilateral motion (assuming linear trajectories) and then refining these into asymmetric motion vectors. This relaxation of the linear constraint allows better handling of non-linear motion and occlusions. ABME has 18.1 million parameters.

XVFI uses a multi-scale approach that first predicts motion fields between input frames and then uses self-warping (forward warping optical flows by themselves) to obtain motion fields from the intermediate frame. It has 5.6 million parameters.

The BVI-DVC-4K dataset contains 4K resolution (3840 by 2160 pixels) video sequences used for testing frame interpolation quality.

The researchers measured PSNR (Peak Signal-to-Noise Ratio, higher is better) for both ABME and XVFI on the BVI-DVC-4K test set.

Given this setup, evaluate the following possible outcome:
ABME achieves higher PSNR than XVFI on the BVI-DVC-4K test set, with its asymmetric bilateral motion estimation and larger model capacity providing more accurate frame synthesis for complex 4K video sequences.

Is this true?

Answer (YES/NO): NO